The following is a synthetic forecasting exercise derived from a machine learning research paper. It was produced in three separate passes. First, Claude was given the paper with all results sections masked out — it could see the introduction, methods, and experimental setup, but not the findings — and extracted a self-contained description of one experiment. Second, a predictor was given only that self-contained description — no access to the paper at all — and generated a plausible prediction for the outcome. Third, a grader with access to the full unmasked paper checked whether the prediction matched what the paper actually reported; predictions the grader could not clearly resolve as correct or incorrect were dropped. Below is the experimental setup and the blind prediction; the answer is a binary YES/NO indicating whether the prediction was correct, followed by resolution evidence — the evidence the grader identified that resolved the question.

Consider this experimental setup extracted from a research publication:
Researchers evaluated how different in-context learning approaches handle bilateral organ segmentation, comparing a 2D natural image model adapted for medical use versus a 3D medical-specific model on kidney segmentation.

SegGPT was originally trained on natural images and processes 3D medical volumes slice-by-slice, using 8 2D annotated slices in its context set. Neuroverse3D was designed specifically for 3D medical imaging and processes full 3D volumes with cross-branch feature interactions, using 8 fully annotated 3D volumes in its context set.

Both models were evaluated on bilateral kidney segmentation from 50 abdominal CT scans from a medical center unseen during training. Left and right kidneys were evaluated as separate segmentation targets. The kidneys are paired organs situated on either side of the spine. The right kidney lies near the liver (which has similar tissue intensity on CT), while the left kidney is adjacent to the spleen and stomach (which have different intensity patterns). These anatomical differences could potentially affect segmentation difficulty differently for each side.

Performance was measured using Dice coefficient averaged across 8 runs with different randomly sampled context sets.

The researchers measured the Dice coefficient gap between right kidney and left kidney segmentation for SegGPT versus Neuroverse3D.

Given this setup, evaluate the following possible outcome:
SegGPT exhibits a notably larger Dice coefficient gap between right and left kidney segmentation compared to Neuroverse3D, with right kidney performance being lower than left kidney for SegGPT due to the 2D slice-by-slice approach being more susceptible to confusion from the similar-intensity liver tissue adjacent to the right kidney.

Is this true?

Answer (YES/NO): NO